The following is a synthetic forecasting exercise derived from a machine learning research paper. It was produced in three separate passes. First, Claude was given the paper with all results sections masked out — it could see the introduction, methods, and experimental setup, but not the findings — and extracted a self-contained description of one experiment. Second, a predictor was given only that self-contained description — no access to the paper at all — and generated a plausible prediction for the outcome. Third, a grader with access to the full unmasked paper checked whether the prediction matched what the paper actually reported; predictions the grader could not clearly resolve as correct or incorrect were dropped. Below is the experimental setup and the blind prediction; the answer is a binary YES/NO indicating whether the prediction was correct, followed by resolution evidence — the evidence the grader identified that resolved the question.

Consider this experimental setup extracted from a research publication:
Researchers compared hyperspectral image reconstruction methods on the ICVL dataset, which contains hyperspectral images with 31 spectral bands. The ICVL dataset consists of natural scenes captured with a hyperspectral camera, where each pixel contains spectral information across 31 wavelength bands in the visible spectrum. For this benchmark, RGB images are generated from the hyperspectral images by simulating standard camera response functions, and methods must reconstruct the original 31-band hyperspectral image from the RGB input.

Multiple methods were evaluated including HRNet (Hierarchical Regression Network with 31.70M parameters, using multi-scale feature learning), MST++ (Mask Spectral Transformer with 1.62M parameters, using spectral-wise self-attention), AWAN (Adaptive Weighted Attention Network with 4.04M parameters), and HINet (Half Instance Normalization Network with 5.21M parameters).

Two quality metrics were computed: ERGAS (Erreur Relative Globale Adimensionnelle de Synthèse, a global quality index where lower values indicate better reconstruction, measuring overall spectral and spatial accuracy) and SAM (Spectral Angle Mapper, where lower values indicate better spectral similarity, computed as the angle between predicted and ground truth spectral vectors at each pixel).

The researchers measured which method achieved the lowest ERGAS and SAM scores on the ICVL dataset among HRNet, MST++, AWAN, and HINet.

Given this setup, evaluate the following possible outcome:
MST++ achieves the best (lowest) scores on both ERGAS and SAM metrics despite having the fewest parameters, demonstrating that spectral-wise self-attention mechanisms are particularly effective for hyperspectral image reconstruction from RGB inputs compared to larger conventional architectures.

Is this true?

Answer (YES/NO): NO